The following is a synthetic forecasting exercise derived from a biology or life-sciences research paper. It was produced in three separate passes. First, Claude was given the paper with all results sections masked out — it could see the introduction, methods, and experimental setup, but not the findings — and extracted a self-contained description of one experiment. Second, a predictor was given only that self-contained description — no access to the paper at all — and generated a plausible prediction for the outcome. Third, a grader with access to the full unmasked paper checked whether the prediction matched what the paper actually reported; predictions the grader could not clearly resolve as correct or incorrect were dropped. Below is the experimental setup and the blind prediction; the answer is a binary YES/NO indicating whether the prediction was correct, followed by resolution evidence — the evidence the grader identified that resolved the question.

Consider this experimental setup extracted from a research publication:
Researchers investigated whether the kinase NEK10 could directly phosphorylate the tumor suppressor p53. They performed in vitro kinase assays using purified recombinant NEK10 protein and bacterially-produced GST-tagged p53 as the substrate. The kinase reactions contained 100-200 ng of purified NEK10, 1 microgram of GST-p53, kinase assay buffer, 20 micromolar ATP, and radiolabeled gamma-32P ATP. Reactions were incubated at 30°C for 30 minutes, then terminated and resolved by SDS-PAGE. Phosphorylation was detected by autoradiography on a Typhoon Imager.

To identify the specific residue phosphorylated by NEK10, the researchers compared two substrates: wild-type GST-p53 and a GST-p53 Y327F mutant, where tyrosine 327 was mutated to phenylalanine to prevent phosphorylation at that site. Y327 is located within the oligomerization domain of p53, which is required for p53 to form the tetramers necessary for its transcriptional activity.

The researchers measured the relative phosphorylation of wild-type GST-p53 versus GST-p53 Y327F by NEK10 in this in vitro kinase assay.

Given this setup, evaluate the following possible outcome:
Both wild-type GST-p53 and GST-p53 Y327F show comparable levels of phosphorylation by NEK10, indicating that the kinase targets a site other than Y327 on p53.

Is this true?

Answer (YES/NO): NO